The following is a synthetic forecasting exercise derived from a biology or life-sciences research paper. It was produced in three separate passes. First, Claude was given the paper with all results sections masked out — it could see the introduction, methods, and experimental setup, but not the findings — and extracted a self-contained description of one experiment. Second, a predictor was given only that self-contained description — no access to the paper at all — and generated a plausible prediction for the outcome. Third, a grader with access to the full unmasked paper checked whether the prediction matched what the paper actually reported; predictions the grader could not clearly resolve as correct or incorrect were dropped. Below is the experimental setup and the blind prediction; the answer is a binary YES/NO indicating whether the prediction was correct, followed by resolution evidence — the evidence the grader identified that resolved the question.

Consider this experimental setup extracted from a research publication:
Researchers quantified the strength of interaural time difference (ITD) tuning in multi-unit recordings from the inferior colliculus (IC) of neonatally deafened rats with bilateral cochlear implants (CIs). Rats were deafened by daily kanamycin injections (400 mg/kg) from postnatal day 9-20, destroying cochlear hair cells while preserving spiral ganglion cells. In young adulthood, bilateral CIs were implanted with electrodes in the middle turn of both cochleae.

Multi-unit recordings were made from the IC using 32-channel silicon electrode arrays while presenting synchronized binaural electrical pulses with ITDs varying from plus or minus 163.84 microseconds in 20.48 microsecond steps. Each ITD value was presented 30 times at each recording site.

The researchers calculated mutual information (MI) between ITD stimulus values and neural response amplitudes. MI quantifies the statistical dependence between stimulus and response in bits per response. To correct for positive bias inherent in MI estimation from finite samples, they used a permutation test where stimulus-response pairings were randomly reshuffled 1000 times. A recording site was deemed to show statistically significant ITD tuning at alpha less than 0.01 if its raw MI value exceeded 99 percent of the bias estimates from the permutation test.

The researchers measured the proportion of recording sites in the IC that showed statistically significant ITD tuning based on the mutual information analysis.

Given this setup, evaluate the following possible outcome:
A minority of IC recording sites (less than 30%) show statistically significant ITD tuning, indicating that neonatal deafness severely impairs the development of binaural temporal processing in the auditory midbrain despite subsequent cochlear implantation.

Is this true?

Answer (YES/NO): NO